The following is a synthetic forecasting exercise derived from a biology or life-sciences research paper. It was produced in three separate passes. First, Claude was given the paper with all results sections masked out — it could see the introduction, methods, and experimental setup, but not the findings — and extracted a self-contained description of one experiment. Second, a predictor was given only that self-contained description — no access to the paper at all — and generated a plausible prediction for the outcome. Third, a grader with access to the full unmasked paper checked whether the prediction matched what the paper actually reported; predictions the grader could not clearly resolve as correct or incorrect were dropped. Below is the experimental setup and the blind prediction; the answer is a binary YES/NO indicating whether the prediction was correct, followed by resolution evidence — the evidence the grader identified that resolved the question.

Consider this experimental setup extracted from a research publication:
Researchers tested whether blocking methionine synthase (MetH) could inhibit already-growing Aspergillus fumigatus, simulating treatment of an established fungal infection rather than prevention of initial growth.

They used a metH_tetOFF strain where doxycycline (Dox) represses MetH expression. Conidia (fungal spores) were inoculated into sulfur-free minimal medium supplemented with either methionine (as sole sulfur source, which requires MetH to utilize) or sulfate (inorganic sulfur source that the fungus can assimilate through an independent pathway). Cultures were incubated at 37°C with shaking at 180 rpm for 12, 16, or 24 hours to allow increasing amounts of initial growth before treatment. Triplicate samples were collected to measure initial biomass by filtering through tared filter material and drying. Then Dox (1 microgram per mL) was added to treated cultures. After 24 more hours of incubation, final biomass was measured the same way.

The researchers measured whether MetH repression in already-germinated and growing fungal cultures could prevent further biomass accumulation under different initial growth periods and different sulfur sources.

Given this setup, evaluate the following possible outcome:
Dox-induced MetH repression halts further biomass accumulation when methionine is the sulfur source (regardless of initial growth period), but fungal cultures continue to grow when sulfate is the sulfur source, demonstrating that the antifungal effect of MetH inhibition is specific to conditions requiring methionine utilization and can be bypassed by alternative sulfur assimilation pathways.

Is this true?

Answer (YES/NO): NO